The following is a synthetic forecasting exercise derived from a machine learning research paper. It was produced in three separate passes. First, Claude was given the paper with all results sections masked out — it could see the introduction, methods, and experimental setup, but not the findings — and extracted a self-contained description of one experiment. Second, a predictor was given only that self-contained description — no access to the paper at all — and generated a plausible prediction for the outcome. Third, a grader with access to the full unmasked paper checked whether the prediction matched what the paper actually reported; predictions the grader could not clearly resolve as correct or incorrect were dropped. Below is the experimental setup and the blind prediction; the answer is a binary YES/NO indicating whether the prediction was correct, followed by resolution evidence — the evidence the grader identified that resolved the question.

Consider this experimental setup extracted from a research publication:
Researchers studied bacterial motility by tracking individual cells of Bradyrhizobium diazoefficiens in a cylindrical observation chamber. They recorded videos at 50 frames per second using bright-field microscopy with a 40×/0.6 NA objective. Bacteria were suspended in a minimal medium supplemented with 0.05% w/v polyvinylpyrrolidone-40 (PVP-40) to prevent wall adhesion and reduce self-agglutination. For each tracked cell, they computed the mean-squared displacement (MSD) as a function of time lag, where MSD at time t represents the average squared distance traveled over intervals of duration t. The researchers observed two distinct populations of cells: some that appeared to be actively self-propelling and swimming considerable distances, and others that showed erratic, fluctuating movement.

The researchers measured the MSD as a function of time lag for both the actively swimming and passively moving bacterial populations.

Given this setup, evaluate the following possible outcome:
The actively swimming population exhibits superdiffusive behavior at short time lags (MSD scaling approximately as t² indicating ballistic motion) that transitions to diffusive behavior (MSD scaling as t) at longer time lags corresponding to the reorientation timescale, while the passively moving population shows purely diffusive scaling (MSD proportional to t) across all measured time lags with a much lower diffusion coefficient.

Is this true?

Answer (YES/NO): NO